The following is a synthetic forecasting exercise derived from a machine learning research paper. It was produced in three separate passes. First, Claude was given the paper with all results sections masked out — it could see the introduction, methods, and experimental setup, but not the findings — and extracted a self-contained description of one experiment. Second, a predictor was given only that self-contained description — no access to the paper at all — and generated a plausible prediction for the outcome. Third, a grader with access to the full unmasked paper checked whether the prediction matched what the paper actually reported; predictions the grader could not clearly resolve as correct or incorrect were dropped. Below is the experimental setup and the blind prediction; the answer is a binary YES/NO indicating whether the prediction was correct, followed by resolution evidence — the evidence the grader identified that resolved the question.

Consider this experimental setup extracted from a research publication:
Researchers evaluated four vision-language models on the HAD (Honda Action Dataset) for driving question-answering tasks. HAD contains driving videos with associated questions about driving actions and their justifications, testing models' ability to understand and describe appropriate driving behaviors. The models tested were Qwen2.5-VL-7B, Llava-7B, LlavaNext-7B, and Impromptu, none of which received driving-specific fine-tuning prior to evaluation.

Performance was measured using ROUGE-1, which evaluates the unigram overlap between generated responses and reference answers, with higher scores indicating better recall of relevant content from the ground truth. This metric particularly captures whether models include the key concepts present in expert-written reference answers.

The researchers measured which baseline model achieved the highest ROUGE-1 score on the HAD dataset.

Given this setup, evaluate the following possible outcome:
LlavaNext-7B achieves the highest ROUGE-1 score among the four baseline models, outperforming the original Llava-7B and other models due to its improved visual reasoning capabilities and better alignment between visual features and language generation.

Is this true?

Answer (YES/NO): NO